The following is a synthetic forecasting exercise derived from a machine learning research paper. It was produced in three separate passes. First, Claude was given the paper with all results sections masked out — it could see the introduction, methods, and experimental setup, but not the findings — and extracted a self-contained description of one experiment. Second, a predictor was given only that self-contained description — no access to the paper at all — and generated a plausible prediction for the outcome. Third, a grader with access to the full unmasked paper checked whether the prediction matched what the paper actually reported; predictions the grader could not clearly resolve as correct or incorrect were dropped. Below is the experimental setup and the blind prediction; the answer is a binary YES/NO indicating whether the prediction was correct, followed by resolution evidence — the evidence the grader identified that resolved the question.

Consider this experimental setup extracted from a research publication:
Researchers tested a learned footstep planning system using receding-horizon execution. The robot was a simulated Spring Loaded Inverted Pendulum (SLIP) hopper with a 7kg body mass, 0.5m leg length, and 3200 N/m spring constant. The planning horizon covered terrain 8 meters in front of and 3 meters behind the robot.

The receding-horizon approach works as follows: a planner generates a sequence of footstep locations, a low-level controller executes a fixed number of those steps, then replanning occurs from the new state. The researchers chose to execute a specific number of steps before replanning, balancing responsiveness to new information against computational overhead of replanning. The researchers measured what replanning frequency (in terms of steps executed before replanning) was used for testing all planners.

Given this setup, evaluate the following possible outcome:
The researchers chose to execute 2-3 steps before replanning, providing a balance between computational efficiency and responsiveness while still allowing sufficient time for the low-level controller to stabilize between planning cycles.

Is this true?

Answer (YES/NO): YES